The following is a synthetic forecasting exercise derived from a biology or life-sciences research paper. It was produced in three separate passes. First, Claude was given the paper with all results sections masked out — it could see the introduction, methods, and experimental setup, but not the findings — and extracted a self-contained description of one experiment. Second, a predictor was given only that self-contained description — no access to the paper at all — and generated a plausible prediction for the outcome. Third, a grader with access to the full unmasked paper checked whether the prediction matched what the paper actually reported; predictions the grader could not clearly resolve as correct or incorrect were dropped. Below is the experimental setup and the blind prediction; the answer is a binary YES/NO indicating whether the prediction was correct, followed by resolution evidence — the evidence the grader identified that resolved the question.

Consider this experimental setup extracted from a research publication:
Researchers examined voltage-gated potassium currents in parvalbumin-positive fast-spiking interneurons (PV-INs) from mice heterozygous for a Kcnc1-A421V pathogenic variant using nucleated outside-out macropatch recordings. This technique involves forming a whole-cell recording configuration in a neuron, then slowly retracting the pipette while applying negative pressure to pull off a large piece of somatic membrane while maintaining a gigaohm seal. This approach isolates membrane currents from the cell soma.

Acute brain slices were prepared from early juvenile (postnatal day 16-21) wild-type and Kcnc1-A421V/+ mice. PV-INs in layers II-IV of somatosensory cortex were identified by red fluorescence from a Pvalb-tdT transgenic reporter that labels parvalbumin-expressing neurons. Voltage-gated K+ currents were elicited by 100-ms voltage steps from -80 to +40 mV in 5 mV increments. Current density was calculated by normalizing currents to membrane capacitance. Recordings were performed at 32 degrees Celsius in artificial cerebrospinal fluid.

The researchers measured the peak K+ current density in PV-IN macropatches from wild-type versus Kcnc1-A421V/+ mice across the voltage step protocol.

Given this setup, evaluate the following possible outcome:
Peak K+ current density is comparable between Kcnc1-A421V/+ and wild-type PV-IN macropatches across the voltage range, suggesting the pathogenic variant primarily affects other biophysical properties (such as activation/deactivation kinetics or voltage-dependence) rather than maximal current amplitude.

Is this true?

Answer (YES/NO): NO